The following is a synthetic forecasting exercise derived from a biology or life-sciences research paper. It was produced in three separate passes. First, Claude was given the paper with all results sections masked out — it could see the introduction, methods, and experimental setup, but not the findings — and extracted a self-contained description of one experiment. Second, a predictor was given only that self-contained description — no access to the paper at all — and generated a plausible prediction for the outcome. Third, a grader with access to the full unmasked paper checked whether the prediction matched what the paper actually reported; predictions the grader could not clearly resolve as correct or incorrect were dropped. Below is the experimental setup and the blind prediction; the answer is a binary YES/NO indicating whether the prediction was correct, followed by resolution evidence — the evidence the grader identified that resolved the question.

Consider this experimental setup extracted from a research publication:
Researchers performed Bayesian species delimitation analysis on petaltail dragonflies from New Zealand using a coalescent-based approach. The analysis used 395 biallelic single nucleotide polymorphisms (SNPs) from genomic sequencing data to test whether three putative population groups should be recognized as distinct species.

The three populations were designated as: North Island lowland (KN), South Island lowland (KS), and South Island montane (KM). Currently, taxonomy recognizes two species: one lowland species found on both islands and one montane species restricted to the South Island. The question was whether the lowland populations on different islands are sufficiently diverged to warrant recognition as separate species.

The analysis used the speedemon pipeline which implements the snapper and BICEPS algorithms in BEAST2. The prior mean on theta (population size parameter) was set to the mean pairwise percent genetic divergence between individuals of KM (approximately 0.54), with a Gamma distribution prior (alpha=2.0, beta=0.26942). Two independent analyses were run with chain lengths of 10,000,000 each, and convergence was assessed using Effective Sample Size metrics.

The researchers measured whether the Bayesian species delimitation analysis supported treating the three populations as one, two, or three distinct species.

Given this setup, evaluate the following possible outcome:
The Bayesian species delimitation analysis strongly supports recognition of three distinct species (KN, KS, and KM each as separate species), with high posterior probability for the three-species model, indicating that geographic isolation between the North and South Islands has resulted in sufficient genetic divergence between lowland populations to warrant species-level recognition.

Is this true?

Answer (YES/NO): NO